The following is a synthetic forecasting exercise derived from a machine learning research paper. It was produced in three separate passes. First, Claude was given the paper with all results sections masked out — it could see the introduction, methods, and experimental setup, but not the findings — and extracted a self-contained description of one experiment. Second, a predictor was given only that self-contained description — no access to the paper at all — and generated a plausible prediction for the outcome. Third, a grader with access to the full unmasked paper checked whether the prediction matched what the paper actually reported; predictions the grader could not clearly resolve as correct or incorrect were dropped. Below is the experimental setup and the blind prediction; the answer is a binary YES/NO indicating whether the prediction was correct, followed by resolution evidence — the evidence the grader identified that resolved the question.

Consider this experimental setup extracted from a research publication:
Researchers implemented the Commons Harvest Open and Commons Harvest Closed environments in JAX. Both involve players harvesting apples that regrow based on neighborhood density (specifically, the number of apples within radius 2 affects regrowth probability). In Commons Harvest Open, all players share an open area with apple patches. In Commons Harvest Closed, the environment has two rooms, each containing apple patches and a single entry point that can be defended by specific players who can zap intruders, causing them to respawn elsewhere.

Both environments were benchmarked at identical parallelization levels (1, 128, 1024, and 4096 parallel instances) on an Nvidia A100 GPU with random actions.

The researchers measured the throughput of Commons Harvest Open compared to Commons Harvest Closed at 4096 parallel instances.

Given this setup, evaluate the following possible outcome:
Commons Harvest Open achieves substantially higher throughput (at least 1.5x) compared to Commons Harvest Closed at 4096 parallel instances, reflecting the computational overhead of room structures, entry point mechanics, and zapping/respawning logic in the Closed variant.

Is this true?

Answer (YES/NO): NO